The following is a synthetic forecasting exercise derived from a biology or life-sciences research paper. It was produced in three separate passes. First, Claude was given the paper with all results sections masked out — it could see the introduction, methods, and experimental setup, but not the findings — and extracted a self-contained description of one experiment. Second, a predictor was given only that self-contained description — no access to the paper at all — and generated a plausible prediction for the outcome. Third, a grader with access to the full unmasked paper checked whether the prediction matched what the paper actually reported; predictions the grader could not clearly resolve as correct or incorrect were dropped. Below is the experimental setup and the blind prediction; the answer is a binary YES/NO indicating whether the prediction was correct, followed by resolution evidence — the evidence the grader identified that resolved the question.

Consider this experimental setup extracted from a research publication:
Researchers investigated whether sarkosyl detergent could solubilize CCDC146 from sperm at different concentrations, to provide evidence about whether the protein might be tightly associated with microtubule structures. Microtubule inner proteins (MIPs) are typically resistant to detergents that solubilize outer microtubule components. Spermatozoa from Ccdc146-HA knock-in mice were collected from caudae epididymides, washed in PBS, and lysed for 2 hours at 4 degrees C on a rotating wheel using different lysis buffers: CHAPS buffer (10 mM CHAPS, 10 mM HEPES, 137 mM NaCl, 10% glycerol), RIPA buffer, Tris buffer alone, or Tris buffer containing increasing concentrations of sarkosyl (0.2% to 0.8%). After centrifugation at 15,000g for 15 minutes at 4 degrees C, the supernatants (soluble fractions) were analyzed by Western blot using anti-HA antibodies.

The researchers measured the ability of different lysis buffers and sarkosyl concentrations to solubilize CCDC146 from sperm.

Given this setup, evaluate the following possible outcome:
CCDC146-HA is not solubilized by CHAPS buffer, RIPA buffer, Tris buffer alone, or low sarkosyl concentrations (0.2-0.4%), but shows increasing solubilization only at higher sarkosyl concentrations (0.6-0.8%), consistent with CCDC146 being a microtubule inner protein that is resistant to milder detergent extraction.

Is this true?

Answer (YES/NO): NO